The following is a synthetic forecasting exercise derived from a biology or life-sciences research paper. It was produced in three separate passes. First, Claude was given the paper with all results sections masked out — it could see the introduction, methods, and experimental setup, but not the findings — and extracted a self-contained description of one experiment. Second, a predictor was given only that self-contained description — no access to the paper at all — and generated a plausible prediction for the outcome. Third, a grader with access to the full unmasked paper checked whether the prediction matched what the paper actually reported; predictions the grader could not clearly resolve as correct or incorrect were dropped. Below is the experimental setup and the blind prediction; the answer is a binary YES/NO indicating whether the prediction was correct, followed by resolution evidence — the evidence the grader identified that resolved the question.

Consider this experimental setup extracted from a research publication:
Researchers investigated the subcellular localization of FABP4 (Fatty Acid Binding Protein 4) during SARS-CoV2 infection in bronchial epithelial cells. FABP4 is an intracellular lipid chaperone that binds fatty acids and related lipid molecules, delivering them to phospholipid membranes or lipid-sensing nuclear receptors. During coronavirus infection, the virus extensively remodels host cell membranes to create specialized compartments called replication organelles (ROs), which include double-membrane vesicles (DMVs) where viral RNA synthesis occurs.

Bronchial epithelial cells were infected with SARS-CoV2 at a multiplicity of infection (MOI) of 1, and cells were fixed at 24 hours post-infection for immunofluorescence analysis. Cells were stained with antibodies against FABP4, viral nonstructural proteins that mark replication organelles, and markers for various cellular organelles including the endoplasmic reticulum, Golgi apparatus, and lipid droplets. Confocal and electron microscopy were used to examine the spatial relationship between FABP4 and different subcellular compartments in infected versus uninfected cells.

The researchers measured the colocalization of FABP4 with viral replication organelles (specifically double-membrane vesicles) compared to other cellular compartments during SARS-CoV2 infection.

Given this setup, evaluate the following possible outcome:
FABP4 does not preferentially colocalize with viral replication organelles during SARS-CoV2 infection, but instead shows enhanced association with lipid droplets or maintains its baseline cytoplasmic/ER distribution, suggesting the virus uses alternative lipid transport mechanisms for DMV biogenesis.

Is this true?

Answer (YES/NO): NO